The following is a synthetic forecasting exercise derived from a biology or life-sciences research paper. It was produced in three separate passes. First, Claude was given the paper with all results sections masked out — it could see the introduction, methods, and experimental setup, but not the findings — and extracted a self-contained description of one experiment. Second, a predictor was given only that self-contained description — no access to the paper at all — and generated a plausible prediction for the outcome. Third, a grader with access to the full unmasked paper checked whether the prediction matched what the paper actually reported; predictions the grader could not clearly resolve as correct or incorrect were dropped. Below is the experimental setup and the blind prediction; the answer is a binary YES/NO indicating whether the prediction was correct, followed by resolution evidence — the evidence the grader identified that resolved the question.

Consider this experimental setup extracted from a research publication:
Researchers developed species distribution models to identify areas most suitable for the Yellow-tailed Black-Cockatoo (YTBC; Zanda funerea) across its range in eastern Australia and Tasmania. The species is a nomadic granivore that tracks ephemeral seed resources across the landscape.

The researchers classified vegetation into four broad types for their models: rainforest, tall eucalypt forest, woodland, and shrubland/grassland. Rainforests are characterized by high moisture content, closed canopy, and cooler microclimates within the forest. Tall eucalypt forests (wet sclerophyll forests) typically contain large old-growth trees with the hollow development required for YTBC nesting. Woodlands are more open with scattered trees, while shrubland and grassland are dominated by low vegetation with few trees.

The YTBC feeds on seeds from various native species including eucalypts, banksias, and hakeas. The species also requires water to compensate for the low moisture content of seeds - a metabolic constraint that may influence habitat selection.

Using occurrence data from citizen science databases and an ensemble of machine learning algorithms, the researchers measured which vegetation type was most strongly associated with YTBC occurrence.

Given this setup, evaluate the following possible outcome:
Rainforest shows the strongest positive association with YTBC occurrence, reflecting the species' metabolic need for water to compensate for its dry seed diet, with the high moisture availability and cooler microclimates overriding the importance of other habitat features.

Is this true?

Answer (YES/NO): YES